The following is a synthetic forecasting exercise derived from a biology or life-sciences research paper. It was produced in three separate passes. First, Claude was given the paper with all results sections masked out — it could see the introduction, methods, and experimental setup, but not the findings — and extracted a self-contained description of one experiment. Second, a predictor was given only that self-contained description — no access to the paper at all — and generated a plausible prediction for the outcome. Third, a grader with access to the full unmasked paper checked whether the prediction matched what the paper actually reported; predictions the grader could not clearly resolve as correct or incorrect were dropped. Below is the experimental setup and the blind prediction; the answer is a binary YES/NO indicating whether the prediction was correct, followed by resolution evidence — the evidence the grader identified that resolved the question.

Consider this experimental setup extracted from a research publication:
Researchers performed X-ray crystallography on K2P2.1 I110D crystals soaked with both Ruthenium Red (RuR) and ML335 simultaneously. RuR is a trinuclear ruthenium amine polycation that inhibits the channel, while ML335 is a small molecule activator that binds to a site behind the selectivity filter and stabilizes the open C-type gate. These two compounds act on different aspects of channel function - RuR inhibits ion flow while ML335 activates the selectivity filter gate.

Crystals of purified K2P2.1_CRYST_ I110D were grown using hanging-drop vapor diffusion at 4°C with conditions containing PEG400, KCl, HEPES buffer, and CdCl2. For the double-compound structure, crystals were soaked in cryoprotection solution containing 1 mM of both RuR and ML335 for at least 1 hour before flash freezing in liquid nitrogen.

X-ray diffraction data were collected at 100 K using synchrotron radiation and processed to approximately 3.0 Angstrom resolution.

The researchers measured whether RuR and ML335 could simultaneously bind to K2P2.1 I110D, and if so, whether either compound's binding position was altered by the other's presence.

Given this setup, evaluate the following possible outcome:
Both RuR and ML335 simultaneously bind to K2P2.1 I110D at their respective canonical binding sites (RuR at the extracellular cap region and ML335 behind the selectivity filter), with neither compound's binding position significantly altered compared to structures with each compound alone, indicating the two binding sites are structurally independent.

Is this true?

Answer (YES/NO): YES